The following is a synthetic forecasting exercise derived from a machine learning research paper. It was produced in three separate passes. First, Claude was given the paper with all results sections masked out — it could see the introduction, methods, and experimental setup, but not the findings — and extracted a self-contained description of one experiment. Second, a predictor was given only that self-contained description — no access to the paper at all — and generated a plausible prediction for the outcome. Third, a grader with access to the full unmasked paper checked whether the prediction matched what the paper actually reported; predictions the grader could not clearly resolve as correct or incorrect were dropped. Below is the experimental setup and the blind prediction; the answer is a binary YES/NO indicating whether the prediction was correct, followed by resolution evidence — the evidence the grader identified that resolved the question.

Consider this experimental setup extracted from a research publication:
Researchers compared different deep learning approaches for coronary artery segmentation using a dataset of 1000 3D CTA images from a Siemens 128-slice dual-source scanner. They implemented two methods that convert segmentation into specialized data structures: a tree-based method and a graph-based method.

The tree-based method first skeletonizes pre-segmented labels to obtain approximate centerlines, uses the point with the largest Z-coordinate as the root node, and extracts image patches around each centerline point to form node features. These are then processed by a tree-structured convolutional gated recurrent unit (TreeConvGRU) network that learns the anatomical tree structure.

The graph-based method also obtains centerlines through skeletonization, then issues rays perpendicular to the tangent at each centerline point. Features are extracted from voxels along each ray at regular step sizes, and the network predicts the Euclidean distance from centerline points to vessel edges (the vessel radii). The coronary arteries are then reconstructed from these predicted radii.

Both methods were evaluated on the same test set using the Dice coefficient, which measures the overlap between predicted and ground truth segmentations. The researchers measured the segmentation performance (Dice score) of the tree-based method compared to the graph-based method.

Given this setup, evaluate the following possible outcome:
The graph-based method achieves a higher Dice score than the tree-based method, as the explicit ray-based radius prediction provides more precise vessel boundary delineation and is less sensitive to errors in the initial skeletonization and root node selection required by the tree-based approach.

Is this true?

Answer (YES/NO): NO